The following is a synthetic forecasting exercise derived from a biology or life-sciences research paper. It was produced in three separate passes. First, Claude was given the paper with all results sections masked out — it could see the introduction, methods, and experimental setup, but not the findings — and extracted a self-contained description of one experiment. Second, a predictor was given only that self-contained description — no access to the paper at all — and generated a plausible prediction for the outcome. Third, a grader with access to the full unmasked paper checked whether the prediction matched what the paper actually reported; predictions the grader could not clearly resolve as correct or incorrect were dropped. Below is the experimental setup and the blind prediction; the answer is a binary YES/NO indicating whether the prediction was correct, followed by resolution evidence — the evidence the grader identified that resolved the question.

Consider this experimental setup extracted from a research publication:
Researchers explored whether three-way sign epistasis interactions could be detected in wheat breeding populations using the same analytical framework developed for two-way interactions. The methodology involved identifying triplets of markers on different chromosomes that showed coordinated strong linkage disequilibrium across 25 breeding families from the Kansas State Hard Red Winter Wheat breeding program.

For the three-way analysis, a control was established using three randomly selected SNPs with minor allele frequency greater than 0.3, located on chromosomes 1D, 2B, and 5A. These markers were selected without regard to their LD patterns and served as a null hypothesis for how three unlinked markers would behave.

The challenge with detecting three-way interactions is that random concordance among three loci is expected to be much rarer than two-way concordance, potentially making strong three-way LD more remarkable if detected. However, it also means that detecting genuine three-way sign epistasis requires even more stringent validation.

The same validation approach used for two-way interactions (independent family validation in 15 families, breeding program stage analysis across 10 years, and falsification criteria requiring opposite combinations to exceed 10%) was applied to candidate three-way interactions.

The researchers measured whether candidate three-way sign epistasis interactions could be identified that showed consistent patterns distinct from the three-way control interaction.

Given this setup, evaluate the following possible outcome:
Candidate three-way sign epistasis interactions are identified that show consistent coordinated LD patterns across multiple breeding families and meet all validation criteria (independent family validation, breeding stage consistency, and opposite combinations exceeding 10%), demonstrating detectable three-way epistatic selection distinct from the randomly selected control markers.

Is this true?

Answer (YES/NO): YES